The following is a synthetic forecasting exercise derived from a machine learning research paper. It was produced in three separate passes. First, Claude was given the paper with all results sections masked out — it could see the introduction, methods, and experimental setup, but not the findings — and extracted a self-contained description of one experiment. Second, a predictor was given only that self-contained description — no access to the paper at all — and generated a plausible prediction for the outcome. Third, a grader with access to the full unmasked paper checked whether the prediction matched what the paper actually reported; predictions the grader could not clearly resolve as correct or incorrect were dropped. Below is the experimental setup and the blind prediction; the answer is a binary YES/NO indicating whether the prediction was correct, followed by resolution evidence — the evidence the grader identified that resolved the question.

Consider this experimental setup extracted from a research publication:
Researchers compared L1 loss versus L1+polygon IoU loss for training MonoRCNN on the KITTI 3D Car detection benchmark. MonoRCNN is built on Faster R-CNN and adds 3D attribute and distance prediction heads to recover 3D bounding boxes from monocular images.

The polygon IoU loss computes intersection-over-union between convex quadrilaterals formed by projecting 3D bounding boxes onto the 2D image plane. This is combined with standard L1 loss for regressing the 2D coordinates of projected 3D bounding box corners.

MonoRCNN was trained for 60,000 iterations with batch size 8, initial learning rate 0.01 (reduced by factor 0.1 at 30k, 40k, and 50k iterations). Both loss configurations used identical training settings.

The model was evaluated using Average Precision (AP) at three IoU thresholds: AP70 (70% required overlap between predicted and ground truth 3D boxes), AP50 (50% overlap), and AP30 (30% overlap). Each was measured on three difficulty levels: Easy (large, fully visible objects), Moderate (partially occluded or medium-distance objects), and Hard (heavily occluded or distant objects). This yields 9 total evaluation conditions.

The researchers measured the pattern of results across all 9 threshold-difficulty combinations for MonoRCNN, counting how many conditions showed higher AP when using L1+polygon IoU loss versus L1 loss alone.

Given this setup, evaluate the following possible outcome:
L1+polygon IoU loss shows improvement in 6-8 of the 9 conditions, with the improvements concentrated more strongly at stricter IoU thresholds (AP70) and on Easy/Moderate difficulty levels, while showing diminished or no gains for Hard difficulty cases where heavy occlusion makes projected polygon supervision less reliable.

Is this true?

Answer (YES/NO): NO